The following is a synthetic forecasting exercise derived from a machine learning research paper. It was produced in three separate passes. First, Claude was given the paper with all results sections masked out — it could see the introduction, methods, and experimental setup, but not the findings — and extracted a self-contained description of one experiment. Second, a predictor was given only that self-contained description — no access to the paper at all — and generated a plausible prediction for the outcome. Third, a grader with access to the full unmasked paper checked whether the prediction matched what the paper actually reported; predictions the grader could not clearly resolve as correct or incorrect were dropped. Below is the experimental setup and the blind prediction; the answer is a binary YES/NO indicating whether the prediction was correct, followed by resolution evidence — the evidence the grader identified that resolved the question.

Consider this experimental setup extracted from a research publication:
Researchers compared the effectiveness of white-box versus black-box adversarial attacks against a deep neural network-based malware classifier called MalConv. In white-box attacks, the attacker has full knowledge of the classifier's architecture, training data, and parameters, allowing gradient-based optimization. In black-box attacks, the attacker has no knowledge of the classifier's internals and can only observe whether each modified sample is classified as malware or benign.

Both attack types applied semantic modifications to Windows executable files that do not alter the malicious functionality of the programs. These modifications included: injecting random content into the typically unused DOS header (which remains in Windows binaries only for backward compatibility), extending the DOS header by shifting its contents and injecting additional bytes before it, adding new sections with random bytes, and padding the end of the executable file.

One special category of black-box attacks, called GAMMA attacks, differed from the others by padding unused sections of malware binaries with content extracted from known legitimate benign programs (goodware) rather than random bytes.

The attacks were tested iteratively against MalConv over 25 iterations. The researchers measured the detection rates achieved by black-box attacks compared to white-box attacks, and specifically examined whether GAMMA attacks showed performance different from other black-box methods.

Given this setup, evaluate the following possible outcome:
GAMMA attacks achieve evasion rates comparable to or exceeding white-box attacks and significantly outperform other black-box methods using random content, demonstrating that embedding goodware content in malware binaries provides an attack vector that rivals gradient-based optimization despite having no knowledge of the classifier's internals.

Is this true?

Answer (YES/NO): YES